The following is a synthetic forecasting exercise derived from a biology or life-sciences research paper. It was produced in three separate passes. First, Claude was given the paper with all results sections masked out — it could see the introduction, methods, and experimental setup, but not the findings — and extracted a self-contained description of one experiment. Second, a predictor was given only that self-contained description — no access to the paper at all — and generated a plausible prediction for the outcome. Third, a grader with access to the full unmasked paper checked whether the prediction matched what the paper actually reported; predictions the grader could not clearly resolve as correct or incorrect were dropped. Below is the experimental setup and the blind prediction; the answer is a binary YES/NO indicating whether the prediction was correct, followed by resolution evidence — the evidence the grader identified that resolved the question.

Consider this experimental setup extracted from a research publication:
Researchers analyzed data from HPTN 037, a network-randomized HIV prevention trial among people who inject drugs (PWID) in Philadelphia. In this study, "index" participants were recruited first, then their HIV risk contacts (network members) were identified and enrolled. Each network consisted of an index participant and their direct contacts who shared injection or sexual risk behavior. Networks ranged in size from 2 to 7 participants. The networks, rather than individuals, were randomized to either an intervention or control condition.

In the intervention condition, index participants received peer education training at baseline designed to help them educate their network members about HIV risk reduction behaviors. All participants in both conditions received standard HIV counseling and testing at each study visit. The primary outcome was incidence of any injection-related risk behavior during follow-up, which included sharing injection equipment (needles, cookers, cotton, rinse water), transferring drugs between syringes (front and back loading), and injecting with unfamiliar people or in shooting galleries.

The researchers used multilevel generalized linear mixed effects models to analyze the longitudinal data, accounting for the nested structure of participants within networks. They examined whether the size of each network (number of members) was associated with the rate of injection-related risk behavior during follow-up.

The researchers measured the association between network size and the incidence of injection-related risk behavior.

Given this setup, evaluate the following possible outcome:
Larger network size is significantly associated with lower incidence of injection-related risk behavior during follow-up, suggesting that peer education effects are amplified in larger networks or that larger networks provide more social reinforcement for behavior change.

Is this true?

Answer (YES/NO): NO